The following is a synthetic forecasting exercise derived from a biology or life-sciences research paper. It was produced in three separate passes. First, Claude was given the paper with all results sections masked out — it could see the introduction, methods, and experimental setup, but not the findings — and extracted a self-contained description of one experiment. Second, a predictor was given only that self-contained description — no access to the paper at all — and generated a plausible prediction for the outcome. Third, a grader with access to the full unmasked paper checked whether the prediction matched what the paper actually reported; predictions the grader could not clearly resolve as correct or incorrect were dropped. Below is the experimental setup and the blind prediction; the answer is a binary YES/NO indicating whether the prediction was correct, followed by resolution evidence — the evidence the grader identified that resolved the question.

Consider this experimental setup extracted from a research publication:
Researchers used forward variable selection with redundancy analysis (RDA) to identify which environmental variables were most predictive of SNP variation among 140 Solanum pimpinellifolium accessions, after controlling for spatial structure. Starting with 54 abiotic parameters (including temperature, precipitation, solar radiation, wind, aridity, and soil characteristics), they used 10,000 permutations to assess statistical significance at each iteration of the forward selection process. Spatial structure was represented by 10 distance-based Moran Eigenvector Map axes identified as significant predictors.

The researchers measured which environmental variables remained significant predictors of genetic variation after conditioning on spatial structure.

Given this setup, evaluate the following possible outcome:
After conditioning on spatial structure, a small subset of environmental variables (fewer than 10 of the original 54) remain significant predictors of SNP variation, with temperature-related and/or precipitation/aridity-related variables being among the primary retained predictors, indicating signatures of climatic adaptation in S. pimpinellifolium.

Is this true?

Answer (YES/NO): YES